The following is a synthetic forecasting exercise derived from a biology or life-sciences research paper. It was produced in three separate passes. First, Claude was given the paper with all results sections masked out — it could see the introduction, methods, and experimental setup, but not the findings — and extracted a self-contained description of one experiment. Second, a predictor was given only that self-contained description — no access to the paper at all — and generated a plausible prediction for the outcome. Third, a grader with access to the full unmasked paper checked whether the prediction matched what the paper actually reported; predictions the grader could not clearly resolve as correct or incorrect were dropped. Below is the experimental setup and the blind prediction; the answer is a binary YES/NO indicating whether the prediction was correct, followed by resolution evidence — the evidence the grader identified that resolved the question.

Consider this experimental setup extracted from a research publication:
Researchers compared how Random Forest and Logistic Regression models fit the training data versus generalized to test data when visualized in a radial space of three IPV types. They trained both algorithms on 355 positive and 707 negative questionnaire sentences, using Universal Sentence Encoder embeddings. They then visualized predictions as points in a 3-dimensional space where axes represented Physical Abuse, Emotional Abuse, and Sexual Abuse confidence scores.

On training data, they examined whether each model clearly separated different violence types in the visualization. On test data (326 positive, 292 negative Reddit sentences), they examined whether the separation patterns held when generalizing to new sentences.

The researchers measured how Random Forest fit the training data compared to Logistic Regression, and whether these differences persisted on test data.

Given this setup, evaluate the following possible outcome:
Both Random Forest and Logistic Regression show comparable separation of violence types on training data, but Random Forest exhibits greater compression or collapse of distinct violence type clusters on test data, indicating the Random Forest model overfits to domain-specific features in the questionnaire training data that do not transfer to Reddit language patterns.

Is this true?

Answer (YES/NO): NO